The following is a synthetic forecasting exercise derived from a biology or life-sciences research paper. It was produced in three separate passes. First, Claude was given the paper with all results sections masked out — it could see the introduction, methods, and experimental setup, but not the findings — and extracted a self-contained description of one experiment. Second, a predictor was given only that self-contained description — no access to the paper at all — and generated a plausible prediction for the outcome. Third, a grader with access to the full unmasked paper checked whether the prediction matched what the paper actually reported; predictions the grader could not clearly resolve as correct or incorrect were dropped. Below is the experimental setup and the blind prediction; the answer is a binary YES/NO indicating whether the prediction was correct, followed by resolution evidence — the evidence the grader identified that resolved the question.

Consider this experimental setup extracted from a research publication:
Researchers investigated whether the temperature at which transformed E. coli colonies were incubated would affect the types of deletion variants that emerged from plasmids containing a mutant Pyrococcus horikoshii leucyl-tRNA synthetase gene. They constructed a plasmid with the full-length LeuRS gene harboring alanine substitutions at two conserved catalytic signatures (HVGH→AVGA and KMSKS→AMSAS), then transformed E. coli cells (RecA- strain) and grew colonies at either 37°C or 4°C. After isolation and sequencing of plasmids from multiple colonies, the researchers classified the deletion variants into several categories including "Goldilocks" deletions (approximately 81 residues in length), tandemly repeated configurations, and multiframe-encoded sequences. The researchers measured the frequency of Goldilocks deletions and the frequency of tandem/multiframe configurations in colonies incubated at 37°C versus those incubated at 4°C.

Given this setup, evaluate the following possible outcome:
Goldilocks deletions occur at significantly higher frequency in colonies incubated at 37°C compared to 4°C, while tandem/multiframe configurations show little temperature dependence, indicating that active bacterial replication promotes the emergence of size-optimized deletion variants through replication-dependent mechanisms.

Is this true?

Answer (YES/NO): NO